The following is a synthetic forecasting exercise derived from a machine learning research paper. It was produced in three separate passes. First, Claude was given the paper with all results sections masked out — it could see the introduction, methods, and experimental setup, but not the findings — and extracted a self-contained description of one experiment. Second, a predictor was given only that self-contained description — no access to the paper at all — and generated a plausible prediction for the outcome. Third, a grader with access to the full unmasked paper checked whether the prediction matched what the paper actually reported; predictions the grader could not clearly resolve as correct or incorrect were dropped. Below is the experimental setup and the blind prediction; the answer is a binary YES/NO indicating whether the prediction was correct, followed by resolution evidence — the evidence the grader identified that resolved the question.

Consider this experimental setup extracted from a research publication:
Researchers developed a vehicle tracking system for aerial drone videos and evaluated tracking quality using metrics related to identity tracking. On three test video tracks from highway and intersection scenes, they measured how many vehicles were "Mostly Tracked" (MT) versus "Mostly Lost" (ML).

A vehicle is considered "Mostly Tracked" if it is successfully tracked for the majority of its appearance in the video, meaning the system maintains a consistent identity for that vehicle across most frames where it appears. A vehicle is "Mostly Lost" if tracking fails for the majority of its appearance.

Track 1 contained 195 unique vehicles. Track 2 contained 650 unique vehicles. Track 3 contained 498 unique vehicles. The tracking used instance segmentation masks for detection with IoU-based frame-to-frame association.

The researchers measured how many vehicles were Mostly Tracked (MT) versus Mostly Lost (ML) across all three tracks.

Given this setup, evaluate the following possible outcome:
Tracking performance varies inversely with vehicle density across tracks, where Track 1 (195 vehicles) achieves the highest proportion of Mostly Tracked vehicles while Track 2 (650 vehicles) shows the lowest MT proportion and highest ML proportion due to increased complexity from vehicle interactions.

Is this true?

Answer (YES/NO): NO